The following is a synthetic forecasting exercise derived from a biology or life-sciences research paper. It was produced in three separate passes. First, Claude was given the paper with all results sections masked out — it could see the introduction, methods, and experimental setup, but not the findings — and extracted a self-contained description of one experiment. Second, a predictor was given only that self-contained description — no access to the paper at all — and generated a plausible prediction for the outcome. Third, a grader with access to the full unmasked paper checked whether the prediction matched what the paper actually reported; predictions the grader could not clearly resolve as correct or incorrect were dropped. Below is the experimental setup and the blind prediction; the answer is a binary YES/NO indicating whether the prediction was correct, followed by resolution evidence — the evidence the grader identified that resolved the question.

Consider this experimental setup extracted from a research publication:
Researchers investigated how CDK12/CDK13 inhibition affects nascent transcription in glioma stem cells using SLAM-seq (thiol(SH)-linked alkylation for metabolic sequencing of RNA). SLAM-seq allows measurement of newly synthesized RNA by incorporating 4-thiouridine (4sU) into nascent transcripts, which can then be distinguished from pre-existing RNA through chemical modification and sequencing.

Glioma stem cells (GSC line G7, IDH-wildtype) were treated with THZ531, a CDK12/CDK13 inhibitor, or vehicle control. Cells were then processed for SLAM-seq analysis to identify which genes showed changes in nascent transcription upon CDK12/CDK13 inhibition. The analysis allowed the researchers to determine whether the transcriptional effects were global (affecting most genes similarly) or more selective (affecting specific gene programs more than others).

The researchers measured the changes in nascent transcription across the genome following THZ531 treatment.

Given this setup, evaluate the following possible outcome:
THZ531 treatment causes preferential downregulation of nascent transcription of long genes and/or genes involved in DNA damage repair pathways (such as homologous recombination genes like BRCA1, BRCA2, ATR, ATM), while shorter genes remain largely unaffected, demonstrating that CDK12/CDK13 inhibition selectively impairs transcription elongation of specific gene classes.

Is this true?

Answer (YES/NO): NO